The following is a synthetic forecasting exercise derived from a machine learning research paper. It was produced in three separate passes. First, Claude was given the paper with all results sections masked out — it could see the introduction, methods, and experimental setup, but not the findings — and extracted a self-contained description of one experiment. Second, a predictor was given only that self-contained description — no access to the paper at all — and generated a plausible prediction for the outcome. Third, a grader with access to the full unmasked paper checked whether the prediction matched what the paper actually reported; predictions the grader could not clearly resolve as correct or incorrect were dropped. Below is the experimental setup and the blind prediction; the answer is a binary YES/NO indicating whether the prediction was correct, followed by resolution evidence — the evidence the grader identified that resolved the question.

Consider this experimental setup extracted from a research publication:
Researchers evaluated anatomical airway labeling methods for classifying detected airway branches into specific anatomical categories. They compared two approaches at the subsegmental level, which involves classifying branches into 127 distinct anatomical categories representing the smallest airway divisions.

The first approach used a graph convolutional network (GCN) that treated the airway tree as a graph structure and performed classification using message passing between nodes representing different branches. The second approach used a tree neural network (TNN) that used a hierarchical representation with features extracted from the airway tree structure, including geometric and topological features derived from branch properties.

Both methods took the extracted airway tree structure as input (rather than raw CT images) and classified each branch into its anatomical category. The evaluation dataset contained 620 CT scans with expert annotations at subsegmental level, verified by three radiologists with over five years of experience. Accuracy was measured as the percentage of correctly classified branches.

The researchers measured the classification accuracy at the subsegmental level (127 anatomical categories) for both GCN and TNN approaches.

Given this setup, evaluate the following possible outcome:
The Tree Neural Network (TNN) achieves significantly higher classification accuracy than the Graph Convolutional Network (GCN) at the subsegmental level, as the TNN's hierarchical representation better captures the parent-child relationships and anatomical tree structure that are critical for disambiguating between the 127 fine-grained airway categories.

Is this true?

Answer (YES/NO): YES